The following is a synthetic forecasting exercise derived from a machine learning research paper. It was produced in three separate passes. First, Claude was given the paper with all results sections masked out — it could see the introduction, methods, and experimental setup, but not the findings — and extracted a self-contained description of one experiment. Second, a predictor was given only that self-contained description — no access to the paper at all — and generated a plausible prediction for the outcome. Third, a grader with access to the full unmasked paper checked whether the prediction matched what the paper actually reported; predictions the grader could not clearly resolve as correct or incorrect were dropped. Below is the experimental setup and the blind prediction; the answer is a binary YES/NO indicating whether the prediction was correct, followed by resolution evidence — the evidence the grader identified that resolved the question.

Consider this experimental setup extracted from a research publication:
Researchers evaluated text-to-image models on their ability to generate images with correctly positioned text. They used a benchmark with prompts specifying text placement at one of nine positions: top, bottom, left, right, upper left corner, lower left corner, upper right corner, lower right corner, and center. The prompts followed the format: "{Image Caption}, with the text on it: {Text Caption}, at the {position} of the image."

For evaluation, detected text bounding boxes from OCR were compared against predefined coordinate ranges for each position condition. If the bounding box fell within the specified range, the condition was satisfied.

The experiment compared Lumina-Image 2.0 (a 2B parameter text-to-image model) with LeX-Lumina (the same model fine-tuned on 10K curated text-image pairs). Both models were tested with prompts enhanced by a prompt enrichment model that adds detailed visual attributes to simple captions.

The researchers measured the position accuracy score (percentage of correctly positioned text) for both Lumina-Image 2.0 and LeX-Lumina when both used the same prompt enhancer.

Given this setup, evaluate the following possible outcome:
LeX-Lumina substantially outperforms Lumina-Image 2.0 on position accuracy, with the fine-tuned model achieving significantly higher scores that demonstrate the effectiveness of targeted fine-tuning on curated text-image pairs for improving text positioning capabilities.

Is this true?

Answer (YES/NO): NO